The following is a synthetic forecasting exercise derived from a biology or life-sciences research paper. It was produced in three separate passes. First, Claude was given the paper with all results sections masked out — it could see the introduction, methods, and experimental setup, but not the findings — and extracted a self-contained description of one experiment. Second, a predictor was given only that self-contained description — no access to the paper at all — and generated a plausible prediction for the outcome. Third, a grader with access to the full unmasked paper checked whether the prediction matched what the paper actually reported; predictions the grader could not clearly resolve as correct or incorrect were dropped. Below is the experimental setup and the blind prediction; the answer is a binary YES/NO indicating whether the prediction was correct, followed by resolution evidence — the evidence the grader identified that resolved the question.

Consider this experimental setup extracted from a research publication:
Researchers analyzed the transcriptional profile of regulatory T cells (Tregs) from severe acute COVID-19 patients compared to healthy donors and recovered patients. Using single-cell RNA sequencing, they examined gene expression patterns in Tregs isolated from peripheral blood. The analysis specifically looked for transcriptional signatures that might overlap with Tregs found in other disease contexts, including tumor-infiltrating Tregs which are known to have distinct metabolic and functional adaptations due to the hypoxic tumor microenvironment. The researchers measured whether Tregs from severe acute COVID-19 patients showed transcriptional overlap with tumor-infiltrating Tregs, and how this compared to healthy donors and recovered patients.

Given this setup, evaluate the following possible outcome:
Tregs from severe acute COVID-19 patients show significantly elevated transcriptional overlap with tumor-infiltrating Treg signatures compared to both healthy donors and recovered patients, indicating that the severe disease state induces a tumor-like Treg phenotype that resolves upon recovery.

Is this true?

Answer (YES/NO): YES